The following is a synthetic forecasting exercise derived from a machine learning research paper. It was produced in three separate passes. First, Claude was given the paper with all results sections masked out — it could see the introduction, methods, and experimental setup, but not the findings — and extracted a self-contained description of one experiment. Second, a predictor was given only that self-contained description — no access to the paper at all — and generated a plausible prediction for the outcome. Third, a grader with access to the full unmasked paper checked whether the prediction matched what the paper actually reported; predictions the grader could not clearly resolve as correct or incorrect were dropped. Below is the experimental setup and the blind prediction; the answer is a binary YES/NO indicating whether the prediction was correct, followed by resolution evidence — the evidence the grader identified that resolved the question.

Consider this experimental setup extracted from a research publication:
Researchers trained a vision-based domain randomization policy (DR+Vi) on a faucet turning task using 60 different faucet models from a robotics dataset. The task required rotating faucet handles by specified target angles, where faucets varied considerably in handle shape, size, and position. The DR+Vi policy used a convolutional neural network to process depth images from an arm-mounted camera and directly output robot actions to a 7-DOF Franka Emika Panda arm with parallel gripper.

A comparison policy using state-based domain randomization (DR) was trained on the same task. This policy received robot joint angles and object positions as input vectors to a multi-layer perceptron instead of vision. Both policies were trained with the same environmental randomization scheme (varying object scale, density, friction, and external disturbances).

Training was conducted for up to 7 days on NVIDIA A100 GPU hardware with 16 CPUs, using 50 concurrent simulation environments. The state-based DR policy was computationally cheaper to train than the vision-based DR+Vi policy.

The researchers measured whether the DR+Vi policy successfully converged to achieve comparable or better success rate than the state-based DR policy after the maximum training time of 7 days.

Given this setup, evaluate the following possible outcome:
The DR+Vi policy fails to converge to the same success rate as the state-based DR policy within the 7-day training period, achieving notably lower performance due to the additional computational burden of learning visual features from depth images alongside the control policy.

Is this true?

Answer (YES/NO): YES